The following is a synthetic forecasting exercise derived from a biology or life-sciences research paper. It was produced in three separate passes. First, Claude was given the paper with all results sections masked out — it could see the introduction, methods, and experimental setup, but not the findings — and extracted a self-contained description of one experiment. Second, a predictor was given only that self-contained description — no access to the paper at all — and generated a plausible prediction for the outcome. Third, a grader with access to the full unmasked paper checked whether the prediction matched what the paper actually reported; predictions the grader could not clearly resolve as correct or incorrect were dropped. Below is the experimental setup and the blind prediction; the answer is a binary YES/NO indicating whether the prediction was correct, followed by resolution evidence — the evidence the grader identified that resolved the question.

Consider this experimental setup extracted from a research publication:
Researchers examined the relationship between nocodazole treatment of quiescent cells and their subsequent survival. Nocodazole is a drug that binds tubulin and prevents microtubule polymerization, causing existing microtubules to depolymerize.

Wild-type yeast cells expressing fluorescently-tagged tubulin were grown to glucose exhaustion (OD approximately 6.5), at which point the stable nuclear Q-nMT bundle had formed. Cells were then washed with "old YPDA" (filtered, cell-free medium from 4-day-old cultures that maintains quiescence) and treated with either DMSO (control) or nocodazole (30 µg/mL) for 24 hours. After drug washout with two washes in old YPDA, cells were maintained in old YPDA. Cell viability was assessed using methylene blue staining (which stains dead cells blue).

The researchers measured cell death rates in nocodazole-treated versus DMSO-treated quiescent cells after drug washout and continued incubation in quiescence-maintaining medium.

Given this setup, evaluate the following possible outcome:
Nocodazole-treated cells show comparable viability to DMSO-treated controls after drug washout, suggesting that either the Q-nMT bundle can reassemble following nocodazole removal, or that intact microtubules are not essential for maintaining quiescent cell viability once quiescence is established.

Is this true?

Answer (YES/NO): YES